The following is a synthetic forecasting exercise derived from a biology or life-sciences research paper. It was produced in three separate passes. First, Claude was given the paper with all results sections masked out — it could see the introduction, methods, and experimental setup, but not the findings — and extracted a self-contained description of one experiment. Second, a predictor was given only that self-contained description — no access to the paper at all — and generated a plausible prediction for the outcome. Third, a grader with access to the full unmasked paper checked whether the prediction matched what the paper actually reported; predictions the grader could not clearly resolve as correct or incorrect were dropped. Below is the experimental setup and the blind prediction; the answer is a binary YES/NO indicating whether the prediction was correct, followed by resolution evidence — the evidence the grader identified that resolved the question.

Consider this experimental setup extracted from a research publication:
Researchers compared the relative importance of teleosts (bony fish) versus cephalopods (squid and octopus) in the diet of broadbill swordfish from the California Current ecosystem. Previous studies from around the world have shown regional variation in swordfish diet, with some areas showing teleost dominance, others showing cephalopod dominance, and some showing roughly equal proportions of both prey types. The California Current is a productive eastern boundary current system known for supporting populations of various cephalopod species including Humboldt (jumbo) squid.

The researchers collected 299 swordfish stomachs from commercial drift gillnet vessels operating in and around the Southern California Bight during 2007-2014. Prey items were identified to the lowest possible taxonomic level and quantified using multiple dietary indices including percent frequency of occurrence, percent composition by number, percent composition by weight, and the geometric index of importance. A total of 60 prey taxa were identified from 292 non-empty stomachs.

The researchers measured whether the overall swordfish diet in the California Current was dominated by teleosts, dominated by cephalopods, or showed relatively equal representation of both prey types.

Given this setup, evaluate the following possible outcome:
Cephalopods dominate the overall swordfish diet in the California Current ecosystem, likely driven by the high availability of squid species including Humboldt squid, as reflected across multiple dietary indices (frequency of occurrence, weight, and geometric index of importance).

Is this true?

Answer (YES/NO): YES